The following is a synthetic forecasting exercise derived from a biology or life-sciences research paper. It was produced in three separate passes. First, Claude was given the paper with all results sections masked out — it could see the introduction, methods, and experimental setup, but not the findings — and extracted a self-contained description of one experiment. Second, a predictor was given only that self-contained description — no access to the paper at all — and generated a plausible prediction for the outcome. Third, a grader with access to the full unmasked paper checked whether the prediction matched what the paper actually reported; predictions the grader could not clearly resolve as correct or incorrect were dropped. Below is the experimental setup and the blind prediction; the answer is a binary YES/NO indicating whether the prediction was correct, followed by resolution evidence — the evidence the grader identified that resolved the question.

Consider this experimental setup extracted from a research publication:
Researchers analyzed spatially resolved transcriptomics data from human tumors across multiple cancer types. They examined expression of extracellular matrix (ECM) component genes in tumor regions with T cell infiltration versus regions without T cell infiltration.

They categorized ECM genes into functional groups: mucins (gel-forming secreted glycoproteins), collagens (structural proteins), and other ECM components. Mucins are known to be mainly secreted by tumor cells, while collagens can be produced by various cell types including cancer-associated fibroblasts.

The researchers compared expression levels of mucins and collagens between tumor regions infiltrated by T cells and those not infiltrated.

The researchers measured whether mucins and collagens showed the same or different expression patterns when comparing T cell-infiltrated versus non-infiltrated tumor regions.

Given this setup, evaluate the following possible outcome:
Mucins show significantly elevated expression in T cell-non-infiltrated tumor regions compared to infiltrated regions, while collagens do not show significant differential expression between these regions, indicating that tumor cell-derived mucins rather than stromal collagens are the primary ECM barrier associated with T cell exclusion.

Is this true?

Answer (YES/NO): NO